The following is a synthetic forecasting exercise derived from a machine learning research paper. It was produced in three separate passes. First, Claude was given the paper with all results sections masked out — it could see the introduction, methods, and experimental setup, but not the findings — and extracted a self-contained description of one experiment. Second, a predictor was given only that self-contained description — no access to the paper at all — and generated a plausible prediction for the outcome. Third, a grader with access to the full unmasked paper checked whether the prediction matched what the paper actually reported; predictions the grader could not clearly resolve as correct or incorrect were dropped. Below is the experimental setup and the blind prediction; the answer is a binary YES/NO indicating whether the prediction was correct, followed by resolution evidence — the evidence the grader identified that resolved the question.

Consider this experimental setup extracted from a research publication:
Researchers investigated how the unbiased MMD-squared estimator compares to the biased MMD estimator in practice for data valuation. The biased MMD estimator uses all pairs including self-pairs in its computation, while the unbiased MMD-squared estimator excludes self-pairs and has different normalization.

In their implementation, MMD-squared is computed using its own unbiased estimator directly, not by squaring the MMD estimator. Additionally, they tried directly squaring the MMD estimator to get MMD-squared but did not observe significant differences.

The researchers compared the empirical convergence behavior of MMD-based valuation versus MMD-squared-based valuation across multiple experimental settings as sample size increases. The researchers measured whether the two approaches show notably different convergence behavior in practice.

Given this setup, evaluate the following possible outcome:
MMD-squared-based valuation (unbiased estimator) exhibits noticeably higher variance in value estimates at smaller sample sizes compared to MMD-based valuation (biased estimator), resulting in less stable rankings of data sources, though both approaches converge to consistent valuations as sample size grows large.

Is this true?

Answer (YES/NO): NO